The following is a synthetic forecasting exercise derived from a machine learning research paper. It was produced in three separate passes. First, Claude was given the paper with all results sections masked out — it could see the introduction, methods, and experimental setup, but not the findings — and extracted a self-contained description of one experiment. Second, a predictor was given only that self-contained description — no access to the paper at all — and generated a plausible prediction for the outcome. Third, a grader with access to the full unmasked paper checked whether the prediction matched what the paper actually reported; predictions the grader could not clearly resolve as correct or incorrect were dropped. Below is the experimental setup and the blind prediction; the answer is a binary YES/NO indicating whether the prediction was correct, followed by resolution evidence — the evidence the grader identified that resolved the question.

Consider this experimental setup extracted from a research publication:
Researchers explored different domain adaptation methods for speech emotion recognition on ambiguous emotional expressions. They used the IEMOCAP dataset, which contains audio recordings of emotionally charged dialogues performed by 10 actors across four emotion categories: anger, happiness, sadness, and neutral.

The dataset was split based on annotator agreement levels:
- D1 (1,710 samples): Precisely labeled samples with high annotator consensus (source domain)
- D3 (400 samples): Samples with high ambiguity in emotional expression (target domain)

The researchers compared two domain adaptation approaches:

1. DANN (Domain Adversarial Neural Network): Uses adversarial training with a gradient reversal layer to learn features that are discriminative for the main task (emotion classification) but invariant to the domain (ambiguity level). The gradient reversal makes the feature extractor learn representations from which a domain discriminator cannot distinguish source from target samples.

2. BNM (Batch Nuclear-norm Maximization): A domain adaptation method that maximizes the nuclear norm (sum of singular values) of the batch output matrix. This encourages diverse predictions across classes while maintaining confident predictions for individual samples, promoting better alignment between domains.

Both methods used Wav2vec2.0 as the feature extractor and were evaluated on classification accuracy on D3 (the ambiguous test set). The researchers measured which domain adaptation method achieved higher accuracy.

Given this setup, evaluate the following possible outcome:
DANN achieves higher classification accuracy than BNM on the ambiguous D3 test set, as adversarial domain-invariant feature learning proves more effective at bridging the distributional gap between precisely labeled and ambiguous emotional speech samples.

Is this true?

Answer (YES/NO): NO